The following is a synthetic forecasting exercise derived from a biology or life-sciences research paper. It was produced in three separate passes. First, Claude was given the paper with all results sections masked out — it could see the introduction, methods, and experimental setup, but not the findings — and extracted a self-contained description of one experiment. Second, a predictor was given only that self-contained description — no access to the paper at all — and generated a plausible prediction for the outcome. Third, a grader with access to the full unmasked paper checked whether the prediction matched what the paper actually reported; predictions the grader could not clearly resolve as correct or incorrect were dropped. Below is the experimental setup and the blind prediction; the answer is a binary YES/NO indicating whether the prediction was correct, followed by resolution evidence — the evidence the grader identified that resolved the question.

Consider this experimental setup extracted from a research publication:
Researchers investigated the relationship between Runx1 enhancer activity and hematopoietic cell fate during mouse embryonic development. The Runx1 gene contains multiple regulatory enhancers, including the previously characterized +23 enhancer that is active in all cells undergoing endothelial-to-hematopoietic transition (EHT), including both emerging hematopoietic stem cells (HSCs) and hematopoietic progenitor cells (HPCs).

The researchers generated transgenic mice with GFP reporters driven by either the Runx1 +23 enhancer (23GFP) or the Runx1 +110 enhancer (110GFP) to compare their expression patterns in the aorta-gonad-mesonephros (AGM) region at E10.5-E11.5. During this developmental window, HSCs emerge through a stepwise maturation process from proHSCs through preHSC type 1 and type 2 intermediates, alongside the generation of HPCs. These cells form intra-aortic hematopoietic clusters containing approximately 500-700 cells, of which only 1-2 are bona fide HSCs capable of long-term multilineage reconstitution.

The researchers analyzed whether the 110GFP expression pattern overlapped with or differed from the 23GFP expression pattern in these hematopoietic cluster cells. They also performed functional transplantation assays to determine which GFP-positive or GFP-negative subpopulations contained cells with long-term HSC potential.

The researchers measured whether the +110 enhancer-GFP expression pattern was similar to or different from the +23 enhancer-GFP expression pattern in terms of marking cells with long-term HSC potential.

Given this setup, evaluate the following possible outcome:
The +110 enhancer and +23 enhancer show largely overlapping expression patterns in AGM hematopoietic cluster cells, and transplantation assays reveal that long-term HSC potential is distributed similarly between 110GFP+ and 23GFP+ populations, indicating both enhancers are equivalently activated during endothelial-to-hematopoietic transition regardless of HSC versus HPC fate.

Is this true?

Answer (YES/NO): NO